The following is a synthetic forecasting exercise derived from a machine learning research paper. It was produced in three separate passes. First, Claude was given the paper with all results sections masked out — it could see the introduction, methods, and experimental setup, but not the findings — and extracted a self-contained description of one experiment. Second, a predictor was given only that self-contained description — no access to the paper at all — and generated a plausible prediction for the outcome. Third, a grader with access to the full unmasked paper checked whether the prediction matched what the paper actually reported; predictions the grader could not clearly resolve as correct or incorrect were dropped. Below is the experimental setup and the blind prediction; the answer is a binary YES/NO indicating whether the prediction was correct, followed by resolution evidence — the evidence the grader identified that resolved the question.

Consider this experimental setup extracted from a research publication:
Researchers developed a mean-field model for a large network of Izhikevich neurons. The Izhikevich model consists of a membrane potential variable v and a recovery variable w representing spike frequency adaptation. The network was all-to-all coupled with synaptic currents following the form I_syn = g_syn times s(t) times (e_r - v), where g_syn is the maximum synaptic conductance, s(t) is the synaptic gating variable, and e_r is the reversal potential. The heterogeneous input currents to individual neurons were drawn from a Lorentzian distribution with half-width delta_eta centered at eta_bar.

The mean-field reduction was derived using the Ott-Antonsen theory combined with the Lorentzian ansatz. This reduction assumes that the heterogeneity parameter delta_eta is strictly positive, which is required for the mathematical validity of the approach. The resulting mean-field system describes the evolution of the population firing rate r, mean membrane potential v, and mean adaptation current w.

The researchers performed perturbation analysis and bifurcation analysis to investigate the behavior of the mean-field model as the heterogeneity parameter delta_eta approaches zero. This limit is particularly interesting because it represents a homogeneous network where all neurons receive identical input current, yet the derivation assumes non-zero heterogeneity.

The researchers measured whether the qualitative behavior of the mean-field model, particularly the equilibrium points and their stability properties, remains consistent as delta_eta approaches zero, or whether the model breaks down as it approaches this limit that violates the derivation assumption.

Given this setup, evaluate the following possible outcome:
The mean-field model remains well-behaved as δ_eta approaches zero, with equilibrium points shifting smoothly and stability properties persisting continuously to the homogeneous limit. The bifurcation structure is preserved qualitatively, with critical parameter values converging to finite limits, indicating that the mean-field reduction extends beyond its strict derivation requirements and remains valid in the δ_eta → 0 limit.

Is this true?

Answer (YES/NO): YES